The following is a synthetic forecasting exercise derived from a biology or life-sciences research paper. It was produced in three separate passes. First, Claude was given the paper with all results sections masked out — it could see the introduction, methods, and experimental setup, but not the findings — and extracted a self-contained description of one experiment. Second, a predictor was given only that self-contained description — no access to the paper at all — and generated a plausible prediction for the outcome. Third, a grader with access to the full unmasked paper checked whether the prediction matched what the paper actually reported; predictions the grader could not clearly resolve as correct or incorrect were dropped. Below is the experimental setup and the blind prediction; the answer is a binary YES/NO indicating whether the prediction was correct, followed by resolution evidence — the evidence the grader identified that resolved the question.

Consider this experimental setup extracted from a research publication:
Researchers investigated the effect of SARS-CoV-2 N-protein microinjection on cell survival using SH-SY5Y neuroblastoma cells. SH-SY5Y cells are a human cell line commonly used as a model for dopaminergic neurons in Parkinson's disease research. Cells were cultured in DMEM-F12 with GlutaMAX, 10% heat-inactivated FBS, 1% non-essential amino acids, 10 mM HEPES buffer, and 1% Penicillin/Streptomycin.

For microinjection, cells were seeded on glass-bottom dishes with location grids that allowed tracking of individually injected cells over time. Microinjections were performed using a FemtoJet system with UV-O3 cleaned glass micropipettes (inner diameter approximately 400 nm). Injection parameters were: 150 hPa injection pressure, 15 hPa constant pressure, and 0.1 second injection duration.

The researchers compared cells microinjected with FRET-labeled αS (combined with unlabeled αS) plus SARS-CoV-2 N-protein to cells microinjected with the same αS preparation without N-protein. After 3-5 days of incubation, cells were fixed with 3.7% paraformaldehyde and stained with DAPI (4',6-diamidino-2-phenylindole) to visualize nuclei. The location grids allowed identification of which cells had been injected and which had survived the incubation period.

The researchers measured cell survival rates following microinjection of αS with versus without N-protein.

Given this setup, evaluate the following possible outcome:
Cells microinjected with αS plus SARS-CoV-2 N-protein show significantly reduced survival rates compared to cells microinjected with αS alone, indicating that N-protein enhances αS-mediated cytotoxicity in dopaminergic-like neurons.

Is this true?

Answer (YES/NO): YES